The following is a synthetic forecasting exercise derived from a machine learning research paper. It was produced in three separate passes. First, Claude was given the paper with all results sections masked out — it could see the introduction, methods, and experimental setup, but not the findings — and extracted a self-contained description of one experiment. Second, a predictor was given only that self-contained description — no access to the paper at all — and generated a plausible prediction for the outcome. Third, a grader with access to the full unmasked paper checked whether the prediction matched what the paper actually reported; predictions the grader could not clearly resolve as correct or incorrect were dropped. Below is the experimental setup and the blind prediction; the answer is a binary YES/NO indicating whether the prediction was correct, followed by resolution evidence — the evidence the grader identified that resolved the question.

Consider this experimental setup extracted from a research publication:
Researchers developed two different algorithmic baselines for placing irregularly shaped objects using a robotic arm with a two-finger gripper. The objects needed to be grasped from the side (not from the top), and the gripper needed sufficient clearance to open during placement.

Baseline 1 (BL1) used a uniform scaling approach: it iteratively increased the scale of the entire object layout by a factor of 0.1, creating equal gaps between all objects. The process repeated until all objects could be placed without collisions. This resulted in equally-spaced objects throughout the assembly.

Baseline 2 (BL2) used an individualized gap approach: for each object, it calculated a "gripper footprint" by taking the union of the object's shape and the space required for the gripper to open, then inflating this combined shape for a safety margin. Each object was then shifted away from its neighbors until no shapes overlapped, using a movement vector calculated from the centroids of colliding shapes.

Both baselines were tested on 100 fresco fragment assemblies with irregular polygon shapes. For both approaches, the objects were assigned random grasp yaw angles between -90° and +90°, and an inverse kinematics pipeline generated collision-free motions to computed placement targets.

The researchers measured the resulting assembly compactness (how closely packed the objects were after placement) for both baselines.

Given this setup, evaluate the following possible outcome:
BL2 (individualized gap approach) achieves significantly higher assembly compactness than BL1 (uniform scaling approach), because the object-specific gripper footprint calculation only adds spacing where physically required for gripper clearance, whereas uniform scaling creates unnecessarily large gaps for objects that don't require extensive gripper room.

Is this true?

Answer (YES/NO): NO